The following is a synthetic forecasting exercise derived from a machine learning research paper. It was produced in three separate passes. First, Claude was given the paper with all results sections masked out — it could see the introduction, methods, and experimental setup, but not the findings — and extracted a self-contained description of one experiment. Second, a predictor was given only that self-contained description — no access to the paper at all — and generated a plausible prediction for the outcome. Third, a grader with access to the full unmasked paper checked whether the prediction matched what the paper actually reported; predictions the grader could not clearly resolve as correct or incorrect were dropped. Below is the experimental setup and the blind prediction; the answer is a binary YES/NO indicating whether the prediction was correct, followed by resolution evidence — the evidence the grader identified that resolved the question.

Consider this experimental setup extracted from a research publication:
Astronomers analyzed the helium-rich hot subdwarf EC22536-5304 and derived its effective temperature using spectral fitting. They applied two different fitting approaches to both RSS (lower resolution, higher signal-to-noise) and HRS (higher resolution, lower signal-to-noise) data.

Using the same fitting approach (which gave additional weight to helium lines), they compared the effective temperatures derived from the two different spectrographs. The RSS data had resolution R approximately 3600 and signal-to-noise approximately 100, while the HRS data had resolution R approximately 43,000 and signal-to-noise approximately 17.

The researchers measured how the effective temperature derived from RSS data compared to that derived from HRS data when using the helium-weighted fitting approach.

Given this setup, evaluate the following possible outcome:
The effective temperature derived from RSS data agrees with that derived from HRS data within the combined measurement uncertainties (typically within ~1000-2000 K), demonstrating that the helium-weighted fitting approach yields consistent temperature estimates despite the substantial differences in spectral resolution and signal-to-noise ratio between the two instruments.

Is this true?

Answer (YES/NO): YES